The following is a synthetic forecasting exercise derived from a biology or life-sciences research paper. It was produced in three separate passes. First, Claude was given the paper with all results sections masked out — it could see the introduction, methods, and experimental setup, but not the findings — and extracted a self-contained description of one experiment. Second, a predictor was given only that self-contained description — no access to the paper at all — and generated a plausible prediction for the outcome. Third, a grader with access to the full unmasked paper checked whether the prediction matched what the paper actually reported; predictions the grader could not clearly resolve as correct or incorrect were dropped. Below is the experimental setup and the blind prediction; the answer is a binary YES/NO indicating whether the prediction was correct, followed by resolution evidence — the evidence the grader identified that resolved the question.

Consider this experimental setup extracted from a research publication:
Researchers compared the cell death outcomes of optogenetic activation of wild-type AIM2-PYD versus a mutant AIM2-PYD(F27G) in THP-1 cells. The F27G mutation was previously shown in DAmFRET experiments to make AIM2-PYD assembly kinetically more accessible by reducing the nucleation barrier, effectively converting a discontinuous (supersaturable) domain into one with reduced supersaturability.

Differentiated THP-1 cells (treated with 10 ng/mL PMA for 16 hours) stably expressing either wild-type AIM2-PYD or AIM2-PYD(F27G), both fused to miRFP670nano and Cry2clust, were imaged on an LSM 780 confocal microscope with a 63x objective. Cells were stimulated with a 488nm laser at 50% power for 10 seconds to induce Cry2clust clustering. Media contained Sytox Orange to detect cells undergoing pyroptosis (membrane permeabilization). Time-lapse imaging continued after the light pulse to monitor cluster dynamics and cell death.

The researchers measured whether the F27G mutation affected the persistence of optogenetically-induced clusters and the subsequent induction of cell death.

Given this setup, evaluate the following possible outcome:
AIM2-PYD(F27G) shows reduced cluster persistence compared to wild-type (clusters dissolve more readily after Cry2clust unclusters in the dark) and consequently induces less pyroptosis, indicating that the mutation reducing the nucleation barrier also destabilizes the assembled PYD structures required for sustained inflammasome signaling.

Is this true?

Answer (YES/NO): YES